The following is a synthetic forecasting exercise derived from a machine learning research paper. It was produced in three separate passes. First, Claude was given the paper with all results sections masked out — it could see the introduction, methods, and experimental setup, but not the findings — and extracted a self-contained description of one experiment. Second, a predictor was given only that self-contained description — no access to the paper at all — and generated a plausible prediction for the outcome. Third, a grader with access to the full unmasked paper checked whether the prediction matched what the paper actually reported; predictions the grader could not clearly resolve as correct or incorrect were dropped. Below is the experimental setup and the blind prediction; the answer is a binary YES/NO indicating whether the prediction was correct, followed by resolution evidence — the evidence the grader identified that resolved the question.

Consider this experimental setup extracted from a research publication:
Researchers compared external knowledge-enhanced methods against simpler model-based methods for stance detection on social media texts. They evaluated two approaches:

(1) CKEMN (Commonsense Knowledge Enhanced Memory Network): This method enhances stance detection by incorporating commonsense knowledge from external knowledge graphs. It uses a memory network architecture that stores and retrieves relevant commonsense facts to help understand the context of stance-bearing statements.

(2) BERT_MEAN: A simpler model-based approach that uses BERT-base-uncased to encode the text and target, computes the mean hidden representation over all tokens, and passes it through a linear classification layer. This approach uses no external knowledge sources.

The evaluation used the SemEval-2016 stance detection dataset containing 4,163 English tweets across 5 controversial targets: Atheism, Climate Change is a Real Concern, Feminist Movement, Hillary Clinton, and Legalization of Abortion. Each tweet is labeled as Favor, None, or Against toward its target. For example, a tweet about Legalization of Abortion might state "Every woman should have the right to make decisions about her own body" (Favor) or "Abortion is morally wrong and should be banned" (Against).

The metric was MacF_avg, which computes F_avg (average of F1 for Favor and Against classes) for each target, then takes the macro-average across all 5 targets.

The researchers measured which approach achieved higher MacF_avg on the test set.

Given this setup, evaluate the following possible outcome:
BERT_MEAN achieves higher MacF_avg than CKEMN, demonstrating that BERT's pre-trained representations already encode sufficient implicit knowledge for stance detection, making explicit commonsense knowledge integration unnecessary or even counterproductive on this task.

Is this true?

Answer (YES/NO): YES